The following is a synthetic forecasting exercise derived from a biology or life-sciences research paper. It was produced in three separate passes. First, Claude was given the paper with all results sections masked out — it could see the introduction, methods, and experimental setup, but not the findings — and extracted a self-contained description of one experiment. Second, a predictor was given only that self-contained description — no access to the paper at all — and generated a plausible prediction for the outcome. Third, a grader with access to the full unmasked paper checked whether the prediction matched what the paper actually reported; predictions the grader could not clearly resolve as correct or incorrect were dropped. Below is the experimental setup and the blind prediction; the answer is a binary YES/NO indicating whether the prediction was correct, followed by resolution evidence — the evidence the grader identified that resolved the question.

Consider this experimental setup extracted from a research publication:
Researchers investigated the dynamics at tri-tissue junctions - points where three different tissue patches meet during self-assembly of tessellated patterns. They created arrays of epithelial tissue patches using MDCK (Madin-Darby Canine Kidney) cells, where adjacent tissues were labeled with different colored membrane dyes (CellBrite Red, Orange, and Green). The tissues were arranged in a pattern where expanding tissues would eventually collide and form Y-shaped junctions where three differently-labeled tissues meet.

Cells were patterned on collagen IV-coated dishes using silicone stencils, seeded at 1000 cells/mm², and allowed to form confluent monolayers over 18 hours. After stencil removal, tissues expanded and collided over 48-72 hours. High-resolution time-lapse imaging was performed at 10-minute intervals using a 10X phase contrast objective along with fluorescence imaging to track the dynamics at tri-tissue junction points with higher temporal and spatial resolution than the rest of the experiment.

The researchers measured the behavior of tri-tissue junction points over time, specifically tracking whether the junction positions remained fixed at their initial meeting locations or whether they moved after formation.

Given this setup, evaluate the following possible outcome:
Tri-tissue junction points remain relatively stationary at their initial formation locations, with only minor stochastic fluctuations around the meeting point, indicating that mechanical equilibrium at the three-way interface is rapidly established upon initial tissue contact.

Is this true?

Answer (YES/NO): NO